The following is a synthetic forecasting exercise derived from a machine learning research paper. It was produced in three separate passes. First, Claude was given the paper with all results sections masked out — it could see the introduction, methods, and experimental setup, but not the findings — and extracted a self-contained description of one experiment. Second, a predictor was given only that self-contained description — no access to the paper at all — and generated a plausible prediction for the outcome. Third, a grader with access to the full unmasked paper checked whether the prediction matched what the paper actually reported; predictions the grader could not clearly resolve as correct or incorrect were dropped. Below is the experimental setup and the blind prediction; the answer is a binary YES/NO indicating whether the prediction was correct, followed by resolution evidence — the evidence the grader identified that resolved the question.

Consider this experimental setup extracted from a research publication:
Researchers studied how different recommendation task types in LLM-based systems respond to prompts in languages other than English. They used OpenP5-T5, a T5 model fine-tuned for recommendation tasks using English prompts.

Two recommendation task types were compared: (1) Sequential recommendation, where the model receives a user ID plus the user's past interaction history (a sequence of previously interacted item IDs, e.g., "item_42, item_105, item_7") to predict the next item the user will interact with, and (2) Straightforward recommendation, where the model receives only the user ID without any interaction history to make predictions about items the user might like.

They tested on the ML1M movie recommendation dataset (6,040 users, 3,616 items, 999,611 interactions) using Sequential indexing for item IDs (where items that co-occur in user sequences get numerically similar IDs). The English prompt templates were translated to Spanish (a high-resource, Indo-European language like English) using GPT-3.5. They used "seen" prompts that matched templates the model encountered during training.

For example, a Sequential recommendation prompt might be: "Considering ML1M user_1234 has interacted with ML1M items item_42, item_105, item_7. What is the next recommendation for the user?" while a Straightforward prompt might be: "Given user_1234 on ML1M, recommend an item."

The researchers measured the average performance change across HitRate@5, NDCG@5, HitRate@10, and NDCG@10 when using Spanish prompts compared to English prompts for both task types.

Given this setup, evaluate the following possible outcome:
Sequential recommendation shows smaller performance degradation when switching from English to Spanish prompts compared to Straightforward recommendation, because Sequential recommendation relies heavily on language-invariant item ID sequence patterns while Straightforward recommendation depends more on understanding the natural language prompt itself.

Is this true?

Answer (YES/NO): NO